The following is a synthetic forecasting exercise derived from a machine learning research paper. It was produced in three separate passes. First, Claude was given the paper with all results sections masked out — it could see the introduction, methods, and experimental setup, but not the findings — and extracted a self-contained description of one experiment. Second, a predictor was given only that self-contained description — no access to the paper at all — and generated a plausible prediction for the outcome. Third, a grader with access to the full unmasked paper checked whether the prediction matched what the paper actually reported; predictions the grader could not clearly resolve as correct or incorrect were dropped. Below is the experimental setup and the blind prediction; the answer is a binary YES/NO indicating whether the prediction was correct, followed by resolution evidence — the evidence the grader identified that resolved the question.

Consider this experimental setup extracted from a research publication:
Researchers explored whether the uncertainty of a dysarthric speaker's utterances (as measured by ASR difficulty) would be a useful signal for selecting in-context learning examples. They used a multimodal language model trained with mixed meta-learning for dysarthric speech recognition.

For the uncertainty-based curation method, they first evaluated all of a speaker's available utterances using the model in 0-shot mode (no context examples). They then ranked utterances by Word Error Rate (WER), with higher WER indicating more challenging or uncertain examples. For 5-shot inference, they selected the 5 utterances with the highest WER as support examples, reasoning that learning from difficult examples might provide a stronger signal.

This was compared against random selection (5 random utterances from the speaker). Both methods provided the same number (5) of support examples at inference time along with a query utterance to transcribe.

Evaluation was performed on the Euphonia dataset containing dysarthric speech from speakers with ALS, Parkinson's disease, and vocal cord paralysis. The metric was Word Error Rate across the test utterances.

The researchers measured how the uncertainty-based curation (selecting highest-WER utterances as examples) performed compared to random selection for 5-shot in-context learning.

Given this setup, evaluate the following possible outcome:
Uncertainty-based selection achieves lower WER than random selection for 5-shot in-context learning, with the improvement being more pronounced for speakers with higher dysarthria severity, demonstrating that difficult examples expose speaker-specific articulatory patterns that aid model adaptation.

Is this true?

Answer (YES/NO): NO